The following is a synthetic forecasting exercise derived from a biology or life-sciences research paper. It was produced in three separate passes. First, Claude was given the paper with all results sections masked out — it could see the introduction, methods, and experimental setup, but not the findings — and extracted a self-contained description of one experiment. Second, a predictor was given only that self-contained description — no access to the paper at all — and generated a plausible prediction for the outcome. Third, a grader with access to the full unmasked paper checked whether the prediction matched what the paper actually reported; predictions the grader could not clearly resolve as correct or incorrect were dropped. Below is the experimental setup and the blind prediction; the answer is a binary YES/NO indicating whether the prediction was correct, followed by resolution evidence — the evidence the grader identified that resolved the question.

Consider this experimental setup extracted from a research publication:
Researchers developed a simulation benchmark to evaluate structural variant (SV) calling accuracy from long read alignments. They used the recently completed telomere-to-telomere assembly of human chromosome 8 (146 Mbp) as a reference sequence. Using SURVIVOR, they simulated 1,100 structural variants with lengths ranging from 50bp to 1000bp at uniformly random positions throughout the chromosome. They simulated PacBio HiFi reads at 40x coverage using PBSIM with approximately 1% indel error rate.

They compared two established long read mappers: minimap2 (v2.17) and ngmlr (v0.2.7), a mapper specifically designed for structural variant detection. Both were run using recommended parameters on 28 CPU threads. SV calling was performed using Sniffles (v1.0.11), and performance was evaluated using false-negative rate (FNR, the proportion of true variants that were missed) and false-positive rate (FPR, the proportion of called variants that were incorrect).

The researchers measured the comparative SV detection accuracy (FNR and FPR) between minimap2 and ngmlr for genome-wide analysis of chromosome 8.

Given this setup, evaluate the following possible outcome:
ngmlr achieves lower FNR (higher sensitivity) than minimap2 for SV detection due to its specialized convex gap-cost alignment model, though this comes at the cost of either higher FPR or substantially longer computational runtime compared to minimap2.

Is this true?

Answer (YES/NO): NO